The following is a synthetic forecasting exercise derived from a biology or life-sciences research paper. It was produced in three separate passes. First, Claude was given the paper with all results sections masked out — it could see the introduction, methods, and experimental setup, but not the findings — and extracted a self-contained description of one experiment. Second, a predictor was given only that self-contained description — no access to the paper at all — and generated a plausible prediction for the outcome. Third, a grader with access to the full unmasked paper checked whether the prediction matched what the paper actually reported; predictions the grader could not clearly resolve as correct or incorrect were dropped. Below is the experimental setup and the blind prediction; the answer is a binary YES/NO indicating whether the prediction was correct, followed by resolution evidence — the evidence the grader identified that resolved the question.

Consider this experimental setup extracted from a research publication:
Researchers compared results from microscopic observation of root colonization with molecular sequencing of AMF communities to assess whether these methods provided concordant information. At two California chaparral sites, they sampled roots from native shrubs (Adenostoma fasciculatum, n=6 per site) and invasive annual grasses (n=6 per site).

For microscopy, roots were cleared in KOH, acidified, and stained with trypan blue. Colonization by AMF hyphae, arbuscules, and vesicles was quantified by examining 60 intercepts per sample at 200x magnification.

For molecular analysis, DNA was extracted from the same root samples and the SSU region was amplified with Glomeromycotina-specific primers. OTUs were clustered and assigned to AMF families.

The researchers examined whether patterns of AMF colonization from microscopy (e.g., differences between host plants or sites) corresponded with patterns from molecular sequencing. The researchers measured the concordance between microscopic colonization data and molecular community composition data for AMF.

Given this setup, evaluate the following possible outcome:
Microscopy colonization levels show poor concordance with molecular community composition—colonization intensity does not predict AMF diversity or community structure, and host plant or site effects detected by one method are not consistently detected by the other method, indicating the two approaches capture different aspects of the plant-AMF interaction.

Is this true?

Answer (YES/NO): YES